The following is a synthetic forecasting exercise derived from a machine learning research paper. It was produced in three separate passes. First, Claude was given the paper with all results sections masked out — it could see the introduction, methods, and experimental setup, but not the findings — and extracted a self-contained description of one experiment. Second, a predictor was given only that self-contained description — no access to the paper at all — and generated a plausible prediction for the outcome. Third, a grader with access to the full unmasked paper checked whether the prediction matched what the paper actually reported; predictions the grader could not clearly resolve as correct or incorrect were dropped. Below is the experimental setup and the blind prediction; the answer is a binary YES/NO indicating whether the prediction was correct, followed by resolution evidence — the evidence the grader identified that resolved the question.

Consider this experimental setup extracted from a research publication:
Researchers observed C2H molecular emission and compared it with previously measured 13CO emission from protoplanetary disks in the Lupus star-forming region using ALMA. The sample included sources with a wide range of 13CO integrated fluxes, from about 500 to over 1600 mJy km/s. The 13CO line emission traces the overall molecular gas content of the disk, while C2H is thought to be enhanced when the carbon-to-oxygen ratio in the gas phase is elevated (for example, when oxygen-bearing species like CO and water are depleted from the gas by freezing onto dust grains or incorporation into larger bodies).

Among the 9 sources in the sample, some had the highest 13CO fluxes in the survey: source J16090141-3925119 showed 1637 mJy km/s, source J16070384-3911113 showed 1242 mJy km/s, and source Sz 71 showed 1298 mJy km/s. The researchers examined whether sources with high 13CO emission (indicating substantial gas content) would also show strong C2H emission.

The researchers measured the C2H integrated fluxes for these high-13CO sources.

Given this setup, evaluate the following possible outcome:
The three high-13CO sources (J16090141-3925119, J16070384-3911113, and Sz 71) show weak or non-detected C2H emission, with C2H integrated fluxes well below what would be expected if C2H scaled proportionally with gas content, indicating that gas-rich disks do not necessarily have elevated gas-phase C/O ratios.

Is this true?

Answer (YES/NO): NO